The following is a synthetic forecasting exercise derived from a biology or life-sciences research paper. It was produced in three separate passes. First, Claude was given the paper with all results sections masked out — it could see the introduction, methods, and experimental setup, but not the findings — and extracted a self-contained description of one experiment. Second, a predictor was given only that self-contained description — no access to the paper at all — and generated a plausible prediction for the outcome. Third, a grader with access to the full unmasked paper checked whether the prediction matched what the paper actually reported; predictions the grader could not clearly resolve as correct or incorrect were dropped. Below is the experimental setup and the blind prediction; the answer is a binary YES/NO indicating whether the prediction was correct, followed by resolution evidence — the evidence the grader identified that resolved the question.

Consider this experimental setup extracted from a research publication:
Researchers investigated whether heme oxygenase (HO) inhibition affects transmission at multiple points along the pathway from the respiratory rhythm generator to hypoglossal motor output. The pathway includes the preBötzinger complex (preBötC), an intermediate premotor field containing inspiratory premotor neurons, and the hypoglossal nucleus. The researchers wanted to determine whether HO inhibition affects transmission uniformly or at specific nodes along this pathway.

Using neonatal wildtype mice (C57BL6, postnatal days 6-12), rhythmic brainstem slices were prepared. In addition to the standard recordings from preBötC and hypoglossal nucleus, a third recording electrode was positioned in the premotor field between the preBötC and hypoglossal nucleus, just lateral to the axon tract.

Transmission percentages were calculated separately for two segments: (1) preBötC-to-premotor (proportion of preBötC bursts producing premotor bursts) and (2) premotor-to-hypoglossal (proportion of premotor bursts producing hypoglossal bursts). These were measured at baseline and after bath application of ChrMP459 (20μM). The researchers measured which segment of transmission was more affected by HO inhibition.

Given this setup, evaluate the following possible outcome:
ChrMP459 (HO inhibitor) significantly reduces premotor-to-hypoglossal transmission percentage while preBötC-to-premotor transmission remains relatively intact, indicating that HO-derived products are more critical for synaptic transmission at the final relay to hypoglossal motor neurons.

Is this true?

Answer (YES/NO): YES